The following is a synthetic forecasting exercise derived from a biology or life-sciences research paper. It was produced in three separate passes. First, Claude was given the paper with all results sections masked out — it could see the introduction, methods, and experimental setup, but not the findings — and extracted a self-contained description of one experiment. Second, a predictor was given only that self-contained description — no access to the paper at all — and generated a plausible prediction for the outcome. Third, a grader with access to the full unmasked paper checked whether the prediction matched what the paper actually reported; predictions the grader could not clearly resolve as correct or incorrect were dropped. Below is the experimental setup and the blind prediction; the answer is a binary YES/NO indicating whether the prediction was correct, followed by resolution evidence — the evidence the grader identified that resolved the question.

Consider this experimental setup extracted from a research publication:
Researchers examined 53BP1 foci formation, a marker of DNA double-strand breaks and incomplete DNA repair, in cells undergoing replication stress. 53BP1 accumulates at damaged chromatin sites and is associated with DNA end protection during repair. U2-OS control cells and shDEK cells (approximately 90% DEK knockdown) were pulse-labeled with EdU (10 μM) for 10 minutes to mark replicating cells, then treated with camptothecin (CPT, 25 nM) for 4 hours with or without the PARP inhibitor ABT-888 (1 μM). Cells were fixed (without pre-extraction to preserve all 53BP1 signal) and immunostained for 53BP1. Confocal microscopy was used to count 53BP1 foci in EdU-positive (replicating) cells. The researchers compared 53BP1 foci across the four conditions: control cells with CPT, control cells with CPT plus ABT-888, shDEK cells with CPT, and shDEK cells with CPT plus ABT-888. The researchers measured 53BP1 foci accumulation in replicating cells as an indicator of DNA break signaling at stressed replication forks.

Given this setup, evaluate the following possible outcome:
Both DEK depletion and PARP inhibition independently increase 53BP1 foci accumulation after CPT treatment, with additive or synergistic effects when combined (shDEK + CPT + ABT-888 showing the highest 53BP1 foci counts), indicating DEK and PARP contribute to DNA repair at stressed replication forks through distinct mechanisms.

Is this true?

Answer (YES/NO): NO